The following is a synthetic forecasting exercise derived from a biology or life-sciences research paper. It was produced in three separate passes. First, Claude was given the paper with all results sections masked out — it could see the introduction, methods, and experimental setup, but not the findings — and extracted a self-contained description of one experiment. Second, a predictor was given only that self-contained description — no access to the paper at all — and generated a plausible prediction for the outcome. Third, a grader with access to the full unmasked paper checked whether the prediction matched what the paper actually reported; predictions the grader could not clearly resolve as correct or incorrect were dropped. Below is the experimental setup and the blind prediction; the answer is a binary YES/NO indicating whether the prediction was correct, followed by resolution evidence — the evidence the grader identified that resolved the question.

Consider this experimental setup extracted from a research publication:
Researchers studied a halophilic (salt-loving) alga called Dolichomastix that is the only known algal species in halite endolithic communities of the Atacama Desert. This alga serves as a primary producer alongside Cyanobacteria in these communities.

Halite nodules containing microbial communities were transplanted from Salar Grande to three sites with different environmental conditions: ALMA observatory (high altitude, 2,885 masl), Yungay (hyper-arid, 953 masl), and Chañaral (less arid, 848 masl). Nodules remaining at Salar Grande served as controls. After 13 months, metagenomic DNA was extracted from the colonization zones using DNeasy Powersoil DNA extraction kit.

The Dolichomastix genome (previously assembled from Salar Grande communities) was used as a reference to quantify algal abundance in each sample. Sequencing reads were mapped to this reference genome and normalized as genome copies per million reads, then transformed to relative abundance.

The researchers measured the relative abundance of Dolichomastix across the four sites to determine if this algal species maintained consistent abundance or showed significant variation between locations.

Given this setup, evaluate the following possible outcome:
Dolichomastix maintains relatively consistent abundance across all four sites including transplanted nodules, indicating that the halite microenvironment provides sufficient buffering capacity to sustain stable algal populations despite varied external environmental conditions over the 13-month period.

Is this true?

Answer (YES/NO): YES